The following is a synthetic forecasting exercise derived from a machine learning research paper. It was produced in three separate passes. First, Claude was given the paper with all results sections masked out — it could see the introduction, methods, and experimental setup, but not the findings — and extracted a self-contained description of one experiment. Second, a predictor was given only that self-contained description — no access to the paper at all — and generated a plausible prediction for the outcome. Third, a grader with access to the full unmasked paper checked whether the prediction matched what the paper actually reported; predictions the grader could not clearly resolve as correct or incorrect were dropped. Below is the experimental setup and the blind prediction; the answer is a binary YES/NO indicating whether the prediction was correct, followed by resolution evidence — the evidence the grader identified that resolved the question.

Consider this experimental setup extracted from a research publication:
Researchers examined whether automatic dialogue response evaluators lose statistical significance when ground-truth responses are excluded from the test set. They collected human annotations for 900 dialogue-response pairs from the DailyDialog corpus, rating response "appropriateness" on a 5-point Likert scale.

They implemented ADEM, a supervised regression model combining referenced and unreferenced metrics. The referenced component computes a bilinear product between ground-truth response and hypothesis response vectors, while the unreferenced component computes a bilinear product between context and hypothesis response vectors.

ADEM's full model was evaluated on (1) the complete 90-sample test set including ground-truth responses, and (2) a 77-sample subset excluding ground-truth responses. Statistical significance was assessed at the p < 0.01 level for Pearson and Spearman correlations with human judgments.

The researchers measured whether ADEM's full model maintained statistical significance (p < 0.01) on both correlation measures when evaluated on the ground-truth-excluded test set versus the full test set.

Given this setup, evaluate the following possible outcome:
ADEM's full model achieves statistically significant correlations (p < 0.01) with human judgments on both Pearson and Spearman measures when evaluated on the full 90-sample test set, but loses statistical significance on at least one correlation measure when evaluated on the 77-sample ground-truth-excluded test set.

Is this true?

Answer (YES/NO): YES